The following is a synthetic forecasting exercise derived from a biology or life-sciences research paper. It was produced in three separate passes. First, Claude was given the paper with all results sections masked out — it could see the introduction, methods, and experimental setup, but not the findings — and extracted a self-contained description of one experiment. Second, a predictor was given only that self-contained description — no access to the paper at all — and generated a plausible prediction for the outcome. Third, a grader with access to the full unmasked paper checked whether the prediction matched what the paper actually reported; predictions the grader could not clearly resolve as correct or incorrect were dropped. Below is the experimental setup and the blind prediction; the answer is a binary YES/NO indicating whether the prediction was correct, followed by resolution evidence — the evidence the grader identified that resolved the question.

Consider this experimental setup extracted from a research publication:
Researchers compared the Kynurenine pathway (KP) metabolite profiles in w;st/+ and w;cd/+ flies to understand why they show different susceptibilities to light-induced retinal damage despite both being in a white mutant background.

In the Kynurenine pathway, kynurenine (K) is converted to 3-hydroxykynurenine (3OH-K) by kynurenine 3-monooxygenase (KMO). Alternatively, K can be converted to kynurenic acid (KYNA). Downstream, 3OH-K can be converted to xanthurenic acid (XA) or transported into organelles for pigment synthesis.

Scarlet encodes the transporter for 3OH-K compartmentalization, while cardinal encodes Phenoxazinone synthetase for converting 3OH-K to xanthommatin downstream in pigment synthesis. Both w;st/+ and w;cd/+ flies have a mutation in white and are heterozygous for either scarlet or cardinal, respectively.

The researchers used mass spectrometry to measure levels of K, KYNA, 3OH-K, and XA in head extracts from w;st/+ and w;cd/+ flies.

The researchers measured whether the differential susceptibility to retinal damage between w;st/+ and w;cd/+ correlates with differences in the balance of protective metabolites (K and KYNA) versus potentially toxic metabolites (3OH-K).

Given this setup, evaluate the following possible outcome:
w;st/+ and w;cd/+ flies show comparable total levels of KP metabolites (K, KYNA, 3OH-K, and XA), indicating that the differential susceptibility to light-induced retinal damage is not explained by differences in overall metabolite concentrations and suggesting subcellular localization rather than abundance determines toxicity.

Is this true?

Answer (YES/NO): NO